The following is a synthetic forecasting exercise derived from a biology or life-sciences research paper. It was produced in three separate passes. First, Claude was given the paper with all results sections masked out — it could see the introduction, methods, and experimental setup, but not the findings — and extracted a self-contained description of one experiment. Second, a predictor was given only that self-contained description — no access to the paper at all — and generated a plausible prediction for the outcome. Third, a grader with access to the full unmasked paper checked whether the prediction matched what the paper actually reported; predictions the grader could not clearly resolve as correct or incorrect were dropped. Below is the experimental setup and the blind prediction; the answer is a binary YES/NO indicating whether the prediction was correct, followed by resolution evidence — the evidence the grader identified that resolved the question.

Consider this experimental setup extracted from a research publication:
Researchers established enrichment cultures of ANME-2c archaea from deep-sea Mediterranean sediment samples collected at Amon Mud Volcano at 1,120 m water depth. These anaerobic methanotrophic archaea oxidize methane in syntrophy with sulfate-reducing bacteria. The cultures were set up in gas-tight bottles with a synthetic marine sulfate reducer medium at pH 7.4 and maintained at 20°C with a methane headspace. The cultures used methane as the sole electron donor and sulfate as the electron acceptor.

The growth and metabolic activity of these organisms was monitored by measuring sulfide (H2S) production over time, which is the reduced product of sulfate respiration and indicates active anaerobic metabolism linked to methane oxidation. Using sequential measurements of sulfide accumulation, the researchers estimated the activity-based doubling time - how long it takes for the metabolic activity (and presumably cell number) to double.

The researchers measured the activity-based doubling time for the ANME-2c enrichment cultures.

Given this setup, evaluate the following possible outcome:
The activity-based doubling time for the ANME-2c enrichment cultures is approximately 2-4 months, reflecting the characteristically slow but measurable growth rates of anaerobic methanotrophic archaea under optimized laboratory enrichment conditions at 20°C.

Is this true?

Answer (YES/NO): NO